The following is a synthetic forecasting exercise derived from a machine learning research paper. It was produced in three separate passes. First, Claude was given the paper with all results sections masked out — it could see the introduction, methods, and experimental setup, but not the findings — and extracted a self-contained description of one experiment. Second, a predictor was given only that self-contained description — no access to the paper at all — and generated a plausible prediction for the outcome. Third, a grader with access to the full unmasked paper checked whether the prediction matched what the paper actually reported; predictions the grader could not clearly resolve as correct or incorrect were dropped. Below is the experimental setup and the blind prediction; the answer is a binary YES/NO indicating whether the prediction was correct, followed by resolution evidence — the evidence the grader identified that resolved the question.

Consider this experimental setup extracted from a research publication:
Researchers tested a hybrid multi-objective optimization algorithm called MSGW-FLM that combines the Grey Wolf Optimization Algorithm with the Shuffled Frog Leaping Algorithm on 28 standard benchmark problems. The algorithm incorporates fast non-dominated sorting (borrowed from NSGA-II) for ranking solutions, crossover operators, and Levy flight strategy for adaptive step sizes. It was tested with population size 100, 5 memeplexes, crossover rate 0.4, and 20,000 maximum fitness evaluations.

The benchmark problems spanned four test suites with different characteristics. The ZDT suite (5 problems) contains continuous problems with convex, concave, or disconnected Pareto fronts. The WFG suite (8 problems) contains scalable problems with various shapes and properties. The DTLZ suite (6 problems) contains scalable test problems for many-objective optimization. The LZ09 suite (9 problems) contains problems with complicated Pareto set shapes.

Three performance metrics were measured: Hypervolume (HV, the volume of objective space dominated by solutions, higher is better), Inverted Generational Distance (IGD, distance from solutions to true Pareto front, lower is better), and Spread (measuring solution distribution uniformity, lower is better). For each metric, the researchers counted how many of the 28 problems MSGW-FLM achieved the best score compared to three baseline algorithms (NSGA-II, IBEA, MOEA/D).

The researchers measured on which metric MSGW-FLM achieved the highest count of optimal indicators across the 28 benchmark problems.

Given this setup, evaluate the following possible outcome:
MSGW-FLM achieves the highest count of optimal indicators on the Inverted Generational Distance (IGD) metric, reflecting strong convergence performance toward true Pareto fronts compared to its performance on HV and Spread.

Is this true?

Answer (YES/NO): NO